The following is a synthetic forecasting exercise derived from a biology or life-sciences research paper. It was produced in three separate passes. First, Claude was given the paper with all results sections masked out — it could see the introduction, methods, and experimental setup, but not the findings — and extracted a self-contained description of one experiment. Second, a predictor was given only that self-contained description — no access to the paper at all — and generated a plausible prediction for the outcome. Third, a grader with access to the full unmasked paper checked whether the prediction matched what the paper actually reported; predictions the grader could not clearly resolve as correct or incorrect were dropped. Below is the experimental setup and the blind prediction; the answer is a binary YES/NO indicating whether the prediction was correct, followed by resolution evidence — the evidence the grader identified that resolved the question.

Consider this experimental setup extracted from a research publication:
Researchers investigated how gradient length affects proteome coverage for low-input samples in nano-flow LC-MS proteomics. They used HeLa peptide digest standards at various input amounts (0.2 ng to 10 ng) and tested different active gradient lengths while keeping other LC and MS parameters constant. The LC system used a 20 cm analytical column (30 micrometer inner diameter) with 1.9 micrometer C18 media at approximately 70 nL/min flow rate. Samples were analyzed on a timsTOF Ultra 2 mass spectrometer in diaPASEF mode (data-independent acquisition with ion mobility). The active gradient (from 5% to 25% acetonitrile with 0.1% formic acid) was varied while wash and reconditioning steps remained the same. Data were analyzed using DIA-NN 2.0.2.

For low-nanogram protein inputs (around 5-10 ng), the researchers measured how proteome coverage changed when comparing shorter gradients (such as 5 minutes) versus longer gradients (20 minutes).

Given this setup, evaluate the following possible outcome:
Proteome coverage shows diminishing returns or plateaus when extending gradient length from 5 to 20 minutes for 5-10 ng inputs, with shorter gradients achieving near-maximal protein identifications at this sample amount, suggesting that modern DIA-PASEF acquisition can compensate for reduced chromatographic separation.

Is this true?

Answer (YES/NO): YES